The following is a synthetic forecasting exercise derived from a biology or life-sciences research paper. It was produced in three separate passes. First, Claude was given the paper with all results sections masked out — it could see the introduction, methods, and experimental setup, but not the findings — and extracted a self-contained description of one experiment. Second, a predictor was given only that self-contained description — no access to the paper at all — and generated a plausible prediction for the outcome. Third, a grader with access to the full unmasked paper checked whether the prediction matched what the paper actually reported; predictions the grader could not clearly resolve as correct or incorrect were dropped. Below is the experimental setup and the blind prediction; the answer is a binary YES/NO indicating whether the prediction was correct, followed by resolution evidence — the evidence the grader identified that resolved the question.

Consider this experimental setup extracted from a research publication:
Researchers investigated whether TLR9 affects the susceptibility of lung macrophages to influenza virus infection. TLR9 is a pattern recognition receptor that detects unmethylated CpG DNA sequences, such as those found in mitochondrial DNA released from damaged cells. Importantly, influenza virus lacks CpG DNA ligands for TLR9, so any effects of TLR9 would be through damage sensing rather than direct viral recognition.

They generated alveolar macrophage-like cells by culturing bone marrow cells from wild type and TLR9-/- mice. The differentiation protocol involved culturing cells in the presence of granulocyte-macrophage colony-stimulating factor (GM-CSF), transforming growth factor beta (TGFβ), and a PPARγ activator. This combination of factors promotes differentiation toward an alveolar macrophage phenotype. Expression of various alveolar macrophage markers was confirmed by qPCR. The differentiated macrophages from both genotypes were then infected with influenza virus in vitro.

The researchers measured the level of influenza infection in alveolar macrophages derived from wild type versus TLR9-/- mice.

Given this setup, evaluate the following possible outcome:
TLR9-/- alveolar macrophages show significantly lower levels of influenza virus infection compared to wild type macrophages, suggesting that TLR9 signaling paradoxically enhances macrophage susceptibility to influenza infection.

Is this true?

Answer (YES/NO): NO